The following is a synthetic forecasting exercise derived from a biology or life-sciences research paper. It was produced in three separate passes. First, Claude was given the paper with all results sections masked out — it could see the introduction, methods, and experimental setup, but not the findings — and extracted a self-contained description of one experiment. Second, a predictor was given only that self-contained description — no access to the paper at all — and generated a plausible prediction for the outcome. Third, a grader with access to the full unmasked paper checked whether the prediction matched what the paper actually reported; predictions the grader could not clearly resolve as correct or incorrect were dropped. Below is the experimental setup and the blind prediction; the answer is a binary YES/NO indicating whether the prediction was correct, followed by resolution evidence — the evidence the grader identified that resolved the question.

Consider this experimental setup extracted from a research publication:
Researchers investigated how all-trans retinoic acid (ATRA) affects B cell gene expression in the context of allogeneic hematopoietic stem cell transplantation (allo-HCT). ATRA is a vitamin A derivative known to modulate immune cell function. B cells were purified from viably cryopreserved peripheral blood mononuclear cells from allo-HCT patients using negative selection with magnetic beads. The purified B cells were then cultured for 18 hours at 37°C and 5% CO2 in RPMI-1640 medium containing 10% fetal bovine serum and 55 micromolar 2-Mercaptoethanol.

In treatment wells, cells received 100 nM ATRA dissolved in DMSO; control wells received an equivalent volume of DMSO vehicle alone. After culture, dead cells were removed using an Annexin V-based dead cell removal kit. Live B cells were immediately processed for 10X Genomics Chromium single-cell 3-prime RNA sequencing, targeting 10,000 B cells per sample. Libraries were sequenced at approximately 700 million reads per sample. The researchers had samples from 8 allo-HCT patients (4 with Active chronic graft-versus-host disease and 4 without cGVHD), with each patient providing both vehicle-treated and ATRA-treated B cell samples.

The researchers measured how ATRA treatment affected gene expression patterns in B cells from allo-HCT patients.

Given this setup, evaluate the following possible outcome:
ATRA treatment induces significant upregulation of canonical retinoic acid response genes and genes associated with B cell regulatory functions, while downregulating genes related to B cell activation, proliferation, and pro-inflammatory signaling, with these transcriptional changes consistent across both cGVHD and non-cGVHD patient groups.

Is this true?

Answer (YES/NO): NO